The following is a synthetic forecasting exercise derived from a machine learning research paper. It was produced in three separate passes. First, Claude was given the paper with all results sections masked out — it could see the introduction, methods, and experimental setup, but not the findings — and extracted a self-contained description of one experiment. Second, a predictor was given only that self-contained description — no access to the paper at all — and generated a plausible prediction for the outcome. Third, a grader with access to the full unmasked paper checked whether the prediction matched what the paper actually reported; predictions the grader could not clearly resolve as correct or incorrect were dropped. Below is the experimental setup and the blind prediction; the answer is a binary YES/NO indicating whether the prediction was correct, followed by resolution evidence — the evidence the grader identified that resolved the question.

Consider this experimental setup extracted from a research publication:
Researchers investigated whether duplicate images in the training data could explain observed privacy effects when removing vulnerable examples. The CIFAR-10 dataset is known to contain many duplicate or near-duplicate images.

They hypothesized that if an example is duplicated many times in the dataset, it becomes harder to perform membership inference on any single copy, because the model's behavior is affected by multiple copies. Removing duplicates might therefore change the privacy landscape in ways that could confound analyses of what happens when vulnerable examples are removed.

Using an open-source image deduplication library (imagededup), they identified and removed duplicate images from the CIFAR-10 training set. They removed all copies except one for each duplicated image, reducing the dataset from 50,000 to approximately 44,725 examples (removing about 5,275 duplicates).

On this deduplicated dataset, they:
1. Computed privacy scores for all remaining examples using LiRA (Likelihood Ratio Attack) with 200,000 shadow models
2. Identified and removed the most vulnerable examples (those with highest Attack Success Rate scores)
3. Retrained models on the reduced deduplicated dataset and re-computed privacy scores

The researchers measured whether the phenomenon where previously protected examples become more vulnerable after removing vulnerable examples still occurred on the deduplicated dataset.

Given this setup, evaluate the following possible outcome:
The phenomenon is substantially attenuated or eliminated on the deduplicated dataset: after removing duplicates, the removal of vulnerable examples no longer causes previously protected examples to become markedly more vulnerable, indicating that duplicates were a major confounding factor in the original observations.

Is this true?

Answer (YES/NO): NO